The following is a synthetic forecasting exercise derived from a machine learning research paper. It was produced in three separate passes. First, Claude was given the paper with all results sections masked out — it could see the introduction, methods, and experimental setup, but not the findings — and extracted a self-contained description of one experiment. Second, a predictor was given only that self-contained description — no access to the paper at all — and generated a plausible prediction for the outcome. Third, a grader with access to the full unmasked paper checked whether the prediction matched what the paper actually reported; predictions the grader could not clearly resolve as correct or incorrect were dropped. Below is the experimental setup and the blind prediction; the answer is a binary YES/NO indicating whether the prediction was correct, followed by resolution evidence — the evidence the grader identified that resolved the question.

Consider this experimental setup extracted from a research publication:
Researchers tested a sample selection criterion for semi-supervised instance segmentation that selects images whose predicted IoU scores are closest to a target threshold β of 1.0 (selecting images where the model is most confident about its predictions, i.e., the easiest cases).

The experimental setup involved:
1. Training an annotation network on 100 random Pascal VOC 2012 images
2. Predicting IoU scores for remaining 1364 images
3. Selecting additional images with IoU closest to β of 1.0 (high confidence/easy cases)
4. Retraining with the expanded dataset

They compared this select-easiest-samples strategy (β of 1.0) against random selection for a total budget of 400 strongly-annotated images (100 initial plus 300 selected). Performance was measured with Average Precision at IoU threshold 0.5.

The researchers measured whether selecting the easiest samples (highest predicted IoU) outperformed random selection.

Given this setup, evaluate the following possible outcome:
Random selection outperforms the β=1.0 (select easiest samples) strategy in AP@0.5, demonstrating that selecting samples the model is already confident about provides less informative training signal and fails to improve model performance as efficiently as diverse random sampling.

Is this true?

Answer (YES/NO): YES